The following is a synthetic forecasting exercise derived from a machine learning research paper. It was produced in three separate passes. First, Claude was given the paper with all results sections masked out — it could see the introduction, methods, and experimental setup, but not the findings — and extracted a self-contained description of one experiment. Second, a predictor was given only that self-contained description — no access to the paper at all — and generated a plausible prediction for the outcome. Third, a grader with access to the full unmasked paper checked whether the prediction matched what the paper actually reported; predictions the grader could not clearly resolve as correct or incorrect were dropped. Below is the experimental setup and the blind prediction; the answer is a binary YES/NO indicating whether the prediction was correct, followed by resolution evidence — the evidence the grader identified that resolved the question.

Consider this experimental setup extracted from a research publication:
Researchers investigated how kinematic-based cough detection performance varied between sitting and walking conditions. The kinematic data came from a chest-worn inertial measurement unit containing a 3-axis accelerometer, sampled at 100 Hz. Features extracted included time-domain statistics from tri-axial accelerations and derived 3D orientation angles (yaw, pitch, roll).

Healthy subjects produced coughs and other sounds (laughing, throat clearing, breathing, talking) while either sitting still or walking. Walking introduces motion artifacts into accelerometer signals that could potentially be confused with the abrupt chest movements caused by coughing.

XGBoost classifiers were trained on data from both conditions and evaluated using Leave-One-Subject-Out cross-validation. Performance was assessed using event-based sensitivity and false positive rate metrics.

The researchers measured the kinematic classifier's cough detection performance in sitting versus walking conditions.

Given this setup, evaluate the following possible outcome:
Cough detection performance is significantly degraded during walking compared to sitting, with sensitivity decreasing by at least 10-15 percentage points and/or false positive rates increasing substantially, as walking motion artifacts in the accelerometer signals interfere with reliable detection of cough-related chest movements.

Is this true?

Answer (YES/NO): YES